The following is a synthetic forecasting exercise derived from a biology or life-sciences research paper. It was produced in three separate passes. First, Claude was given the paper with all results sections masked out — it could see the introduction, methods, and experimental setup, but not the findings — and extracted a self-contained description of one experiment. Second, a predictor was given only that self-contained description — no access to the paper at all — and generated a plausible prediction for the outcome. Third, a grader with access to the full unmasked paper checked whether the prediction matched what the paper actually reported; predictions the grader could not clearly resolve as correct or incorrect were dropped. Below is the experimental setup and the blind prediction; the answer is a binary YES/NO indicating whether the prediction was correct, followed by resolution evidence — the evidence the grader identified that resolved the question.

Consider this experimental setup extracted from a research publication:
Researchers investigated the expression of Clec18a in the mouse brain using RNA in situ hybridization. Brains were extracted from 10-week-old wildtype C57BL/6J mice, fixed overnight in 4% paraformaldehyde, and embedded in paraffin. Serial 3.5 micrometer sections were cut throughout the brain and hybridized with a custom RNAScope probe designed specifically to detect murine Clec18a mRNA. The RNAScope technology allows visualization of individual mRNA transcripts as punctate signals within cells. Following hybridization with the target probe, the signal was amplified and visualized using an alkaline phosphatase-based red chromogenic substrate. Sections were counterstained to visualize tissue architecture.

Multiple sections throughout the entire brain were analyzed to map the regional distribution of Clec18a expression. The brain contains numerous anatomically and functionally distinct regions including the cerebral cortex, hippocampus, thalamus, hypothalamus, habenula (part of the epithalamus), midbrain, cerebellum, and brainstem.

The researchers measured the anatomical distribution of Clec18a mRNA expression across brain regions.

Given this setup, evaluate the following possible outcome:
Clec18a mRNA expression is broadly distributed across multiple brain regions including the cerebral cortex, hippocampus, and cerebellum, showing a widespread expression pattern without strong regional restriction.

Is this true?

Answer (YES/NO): NO